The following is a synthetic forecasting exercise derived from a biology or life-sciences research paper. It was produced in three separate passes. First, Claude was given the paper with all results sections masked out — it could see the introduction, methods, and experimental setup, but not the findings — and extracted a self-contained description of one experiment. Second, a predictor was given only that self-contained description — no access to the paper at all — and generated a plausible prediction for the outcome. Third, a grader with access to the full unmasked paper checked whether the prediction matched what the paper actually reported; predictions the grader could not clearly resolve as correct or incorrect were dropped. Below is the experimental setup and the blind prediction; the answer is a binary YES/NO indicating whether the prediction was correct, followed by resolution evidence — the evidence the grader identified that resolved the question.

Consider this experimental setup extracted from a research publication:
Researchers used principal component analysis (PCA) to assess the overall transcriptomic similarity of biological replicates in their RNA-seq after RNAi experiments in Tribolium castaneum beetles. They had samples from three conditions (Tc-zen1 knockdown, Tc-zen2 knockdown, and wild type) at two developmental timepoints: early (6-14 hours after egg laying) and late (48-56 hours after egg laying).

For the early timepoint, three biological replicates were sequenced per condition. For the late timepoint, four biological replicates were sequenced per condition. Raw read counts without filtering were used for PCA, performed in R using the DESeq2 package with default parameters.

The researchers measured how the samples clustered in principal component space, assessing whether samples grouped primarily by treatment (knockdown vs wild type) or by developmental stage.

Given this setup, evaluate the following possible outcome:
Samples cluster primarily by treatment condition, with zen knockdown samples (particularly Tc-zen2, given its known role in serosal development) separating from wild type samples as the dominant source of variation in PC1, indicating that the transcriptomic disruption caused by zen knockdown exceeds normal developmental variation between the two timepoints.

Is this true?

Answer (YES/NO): NO